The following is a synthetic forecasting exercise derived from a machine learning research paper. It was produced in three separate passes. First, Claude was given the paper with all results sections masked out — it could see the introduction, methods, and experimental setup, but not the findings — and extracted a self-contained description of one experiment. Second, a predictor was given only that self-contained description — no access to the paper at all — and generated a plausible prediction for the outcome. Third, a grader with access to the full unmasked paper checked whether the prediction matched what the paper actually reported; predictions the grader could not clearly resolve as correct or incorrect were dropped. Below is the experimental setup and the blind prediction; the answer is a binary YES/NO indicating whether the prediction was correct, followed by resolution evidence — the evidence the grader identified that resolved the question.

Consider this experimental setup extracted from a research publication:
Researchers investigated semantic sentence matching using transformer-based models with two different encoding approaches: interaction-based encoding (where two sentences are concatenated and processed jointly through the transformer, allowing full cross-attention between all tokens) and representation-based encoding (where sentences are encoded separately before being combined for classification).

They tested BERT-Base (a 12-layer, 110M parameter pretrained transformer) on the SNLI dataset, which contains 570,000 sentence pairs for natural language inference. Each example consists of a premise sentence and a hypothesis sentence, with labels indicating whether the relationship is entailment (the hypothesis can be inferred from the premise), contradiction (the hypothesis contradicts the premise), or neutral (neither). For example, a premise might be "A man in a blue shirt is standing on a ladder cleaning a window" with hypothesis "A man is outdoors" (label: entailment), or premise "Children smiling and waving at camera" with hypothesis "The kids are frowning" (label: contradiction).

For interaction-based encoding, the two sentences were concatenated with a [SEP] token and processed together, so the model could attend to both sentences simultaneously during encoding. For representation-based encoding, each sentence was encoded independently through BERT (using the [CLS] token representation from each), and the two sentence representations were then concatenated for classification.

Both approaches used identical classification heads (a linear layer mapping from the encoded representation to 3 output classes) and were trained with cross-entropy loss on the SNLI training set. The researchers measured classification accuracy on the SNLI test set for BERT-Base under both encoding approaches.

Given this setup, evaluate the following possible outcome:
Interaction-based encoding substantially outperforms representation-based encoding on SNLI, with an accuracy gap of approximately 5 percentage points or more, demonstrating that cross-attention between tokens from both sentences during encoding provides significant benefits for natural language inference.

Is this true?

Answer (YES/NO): YES